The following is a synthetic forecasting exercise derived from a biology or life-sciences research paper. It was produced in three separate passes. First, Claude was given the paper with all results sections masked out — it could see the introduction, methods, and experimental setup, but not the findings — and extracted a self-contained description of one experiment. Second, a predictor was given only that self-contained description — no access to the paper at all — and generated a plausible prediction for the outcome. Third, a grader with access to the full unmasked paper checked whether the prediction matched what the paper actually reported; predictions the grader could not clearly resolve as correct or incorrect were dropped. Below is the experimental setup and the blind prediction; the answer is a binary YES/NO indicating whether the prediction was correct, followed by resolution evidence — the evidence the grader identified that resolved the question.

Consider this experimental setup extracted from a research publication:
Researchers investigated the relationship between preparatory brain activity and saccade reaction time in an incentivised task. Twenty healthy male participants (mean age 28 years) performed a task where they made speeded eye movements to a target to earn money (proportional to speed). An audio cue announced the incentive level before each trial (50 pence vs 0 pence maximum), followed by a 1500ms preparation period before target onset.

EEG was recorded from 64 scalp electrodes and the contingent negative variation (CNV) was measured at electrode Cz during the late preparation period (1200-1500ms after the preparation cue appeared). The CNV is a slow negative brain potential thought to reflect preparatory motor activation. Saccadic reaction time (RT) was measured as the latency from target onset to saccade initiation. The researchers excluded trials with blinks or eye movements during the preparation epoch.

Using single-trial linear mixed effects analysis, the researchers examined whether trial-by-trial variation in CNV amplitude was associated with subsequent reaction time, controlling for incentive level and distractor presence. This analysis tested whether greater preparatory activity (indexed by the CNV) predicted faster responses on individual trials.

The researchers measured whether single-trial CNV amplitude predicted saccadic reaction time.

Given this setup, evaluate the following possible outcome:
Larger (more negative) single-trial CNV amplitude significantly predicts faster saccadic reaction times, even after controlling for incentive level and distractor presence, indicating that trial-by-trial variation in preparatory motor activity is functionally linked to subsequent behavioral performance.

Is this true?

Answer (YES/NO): YES